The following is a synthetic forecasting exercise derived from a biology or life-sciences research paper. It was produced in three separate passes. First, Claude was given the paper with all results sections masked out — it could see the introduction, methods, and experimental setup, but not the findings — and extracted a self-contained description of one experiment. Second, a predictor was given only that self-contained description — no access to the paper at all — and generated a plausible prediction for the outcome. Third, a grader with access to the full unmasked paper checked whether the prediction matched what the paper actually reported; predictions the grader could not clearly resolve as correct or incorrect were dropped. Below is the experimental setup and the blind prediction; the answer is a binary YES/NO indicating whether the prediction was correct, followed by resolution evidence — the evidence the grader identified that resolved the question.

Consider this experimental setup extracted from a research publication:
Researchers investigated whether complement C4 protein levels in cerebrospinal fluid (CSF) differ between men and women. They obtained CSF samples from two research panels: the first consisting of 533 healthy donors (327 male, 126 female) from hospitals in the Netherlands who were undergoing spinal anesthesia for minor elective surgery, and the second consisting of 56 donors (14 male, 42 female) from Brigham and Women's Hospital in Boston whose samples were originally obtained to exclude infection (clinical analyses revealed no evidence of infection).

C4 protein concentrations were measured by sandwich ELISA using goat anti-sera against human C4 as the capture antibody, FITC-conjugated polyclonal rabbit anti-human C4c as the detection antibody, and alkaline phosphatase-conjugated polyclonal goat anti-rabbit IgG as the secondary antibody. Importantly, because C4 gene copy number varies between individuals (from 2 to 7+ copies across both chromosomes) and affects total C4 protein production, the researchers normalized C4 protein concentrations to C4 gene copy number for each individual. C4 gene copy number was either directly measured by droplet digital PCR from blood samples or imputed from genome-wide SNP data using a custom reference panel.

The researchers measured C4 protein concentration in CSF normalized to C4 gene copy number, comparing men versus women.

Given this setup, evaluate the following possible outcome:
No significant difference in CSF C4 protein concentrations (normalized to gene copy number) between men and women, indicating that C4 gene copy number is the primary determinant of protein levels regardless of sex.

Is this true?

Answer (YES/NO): NO